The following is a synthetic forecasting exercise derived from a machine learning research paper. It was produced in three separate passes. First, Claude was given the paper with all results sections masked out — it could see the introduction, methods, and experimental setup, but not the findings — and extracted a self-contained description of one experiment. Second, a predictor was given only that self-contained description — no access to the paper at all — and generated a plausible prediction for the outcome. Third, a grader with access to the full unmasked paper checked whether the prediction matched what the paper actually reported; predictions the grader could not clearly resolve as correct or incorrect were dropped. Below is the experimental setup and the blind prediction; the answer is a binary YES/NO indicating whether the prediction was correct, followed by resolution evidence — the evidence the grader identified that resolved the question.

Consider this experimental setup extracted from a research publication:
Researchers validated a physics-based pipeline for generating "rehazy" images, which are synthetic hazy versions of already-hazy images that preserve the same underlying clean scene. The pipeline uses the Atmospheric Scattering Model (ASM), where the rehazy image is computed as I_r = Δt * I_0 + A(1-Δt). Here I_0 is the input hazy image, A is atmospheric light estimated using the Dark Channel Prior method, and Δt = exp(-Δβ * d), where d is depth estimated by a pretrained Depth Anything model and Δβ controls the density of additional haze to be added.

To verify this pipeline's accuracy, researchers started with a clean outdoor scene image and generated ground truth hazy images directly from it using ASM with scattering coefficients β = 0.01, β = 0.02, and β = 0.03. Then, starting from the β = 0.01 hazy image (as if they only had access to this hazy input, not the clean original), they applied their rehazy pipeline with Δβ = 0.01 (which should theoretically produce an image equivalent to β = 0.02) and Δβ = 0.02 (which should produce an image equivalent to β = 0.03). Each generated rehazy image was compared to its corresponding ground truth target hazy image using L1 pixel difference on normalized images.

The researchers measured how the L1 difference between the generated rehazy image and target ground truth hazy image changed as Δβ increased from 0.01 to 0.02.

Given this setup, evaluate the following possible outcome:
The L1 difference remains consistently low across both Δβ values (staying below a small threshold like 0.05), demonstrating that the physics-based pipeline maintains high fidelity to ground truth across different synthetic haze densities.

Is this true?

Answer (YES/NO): YES